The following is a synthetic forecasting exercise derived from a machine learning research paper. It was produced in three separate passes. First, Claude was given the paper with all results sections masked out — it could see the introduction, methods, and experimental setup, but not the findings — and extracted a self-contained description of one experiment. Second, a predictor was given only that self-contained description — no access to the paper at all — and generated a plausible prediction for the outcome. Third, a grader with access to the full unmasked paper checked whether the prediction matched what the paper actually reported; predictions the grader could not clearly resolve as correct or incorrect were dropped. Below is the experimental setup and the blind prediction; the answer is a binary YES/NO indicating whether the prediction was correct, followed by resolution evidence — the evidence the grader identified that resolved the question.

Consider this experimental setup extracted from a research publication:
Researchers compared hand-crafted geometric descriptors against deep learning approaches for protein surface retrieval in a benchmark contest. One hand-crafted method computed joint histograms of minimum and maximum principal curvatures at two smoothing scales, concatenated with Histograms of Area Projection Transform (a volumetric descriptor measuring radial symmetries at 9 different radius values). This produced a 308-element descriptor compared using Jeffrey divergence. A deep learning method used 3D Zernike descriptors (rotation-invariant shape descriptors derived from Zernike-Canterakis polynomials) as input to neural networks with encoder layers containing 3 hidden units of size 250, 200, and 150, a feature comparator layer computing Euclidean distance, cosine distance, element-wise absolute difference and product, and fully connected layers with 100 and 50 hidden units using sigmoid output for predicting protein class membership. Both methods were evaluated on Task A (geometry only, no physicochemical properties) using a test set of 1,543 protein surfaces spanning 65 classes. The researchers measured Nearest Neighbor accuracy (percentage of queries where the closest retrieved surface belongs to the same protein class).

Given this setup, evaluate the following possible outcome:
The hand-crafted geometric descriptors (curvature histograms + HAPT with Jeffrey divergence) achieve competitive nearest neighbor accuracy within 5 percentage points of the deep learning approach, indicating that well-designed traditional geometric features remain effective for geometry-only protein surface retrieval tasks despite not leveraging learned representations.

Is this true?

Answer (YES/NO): YES